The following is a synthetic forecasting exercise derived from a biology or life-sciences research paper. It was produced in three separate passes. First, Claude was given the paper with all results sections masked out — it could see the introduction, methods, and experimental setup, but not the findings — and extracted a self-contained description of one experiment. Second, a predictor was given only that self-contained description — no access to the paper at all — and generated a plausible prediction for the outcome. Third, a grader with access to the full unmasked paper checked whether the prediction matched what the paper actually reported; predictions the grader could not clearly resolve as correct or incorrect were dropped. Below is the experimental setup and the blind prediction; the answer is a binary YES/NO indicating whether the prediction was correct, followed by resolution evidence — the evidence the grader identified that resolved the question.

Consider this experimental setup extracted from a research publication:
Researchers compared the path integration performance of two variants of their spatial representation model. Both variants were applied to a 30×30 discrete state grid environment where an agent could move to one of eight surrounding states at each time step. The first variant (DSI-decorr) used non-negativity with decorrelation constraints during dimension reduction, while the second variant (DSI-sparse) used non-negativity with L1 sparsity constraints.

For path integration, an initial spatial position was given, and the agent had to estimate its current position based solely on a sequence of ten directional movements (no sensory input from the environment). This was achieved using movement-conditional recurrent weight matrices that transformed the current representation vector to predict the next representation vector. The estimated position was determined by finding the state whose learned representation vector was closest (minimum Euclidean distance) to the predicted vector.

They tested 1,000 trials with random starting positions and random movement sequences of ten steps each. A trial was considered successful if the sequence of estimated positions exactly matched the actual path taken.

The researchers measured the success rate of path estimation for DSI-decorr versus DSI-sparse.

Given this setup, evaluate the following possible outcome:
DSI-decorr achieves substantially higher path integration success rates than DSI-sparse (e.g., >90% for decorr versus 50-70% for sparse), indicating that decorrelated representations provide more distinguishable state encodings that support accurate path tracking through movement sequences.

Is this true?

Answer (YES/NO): NO